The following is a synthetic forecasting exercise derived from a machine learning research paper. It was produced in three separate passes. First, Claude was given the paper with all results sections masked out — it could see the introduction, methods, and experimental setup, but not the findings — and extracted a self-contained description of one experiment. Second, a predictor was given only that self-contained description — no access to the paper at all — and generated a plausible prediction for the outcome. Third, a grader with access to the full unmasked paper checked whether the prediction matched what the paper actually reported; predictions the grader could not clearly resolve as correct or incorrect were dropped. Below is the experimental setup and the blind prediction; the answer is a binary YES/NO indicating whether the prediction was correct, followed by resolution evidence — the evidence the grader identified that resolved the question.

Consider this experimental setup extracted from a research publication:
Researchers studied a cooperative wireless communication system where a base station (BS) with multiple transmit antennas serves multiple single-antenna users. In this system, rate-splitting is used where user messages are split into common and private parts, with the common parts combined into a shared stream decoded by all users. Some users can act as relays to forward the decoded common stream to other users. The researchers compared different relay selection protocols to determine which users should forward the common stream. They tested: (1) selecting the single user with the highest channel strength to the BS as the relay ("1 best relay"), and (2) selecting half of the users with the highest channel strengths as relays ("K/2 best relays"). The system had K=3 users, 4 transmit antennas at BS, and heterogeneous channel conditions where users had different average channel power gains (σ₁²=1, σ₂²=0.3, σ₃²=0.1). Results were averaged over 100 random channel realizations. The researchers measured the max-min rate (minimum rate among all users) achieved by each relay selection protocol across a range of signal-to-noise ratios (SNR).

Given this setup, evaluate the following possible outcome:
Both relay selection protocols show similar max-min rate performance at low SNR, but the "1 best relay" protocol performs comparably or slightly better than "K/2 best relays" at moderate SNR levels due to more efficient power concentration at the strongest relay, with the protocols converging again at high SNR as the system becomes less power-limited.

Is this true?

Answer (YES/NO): NO